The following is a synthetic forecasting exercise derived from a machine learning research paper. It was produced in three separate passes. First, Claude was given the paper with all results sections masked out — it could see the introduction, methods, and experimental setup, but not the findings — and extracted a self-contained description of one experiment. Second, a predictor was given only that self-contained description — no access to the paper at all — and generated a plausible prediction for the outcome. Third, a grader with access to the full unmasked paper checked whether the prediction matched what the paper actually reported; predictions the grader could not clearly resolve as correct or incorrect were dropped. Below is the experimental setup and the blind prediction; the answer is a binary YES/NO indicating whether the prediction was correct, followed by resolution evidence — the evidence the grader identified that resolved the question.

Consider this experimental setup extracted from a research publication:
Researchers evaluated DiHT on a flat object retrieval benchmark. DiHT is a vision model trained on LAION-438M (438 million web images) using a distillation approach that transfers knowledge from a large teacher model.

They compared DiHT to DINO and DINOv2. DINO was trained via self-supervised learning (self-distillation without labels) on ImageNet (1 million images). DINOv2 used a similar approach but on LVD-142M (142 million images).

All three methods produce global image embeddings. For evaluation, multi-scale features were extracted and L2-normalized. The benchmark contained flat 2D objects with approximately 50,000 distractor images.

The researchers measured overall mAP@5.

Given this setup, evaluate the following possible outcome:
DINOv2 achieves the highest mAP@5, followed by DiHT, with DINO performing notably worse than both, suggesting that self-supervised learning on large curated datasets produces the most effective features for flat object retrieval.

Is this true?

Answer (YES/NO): NO